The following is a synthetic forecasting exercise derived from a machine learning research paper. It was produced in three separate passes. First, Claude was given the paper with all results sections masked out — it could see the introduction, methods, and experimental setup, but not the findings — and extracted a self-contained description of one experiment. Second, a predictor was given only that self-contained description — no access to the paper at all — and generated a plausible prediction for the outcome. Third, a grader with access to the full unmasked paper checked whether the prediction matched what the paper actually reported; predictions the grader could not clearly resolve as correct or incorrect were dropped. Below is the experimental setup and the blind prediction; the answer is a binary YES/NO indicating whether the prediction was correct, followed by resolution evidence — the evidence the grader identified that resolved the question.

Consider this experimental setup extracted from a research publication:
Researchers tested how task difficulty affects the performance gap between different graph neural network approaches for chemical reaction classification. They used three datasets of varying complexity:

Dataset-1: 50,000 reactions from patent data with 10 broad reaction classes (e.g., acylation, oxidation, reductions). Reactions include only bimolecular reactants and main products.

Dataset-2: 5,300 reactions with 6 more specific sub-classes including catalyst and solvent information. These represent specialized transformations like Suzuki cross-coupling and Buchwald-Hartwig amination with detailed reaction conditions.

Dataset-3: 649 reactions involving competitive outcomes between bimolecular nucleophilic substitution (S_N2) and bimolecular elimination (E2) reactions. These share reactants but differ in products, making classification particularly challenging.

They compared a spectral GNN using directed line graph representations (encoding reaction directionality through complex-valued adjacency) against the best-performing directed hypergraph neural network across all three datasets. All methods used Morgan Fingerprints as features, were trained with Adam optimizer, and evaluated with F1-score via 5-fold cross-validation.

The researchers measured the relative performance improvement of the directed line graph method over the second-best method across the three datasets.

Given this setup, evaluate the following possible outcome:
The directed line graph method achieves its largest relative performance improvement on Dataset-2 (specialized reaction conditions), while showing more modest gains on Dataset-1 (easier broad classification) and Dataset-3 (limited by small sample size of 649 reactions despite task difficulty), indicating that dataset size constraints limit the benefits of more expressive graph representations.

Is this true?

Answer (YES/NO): NO